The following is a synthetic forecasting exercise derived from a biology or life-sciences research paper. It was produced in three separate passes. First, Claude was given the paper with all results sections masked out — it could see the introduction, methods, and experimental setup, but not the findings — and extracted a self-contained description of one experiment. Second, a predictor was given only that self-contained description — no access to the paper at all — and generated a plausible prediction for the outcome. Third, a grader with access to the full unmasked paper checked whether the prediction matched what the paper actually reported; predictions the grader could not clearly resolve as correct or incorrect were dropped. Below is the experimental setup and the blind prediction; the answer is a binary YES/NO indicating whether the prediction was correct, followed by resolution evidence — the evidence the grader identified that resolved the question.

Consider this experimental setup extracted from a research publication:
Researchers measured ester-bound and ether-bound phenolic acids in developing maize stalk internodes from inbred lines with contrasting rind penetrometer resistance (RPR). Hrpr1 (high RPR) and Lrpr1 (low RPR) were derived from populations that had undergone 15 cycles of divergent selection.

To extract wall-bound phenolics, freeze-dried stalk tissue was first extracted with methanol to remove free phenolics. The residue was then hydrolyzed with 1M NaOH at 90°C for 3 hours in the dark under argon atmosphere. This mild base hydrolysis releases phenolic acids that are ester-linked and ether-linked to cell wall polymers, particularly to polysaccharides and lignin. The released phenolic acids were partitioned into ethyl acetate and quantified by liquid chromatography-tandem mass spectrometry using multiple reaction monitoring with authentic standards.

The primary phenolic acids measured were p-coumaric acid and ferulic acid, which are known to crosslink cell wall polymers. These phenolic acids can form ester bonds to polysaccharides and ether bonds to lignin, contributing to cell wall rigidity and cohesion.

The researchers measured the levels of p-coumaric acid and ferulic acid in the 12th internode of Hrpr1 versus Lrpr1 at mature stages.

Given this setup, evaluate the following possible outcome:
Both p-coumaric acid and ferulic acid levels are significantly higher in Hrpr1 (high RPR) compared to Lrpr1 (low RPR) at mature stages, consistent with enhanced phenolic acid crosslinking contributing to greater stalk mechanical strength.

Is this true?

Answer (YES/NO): YES